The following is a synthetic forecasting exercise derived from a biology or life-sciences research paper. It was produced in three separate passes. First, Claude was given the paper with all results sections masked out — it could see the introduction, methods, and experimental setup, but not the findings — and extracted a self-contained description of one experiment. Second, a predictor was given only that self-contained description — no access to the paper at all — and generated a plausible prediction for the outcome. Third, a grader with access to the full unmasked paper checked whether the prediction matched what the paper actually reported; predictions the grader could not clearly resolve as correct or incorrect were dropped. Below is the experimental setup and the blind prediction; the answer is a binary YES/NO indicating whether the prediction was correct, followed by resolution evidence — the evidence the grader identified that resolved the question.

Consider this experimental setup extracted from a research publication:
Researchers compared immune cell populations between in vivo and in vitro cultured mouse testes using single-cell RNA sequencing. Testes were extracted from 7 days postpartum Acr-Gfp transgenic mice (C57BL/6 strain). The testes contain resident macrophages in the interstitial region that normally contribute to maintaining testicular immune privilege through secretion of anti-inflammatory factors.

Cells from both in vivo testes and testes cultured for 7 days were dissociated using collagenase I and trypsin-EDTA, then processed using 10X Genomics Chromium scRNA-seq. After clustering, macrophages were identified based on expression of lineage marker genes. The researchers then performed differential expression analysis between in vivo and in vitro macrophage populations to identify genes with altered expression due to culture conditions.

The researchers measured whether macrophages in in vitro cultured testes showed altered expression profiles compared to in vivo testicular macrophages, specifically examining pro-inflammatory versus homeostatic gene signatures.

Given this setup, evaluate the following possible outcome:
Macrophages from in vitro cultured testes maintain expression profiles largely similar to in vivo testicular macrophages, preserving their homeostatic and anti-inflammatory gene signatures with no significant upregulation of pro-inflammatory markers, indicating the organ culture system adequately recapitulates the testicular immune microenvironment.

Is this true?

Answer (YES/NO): NO